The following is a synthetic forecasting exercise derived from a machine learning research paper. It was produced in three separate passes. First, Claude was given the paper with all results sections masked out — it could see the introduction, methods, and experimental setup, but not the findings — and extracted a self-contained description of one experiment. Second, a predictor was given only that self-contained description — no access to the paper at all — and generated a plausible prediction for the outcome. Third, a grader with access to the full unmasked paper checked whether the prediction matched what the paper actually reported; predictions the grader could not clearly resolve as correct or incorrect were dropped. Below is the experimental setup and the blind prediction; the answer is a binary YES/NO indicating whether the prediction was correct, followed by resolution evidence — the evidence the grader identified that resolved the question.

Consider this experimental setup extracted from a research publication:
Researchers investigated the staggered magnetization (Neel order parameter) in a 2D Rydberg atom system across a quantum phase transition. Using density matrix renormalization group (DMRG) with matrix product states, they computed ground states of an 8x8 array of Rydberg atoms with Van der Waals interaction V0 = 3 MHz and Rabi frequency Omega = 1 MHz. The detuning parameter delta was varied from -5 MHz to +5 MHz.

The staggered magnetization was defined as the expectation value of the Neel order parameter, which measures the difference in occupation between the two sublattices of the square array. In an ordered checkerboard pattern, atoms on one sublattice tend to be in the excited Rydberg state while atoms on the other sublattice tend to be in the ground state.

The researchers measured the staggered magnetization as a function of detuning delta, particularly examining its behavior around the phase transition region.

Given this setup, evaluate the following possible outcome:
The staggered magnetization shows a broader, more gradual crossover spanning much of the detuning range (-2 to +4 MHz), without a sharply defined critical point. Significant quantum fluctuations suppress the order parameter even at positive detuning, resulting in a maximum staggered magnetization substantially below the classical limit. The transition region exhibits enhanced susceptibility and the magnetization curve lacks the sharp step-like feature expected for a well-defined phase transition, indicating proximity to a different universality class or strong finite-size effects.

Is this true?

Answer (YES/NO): NO